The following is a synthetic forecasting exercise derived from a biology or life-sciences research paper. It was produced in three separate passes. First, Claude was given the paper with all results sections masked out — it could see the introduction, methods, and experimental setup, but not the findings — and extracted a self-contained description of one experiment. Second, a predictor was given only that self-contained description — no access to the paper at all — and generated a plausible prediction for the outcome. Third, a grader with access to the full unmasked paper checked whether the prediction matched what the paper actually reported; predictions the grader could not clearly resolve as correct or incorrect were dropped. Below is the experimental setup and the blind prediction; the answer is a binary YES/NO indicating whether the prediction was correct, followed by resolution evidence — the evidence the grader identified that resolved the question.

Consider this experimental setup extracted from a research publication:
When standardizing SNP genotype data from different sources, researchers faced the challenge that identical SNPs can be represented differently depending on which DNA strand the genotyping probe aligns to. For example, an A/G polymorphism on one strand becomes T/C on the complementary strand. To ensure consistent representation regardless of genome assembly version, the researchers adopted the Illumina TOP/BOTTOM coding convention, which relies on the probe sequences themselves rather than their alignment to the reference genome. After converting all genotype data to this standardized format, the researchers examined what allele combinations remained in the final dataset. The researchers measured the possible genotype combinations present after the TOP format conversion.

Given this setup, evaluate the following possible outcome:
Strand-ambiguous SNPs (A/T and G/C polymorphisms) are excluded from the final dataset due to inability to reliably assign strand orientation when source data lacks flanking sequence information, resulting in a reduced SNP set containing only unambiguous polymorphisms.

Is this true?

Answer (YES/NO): NO